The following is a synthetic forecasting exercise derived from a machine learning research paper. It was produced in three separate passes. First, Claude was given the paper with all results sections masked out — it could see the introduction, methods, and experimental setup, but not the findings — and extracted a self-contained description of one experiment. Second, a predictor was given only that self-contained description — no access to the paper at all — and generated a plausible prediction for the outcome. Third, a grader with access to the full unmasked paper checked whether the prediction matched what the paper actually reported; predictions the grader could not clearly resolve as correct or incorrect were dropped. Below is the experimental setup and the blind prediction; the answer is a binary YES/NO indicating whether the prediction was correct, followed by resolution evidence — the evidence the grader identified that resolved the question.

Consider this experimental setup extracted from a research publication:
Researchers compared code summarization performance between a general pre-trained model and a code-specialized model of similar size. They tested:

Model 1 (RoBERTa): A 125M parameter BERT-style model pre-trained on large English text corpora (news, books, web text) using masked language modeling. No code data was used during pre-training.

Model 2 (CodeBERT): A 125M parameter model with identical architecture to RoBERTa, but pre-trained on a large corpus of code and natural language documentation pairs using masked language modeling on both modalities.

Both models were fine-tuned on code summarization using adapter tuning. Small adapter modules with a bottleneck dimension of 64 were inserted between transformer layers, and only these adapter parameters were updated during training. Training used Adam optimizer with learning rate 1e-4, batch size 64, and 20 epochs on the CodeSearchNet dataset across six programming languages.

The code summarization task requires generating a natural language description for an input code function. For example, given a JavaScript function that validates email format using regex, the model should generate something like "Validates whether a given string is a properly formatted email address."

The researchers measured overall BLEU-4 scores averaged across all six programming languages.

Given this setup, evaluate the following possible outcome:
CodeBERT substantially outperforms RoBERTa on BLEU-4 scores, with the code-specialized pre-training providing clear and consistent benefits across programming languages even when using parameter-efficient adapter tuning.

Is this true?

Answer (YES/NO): NO